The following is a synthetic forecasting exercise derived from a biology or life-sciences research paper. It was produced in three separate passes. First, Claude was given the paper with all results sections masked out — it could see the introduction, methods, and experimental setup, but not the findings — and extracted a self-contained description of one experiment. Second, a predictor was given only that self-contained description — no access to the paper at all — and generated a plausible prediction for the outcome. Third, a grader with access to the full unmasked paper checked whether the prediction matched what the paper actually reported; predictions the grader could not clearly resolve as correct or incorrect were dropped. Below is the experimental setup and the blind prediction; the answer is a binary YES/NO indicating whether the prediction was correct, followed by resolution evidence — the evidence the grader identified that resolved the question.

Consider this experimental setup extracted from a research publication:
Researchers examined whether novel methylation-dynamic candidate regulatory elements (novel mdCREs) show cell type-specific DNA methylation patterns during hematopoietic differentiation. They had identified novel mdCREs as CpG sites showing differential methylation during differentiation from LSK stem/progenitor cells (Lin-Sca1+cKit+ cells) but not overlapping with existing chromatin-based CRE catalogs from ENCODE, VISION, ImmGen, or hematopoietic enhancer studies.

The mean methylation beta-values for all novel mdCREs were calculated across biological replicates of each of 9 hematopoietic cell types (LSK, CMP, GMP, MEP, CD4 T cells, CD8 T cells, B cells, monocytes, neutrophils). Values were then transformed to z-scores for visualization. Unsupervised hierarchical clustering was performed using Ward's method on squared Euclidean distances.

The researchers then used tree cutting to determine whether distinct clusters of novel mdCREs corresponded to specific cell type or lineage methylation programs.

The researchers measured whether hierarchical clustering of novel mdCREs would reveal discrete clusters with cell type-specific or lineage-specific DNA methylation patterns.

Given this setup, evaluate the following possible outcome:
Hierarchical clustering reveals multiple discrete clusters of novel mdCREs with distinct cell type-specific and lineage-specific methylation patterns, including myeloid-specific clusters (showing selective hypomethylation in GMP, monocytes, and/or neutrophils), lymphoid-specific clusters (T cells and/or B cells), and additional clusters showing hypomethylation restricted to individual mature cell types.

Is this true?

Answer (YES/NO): YES